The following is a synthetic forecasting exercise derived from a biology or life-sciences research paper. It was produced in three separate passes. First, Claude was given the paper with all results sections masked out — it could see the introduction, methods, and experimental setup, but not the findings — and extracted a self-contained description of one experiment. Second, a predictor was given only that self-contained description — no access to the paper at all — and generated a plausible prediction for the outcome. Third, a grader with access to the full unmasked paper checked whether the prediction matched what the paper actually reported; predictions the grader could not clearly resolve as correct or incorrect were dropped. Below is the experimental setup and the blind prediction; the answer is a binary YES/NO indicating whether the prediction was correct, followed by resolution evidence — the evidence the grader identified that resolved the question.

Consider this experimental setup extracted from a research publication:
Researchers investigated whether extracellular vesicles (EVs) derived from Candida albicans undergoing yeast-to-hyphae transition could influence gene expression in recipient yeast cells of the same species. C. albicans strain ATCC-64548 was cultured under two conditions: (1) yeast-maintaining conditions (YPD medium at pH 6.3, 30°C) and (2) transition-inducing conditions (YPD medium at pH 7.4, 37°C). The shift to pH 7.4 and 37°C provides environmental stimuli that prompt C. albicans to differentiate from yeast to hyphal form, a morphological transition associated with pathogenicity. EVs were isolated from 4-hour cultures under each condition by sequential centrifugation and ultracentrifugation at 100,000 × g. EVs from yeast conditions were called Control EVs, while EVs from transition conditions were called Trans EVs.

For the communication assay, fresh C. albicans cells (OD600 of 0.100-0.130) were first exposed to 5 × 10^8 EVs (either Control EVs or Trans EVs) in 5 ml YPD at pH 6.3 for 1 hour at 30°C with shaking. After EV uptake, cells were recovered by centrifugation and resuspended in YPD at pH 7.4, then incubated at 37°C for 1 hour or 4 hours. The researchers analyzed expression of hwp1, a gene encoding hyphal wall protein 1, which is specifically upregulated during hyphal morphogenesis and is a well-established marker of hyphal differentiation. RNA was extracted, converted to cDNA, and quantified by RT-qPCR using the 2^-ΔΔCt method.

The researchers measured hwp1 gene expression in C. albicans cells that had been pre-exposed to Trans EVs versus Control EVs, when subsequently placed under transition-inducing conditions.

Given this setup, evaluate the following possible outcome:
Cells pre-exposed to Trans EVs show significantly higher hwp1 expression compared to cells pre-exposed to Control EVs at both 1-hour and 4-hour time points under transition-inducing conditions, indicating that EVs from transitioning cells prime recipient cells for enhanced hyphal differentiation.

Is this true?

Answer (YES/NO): NO